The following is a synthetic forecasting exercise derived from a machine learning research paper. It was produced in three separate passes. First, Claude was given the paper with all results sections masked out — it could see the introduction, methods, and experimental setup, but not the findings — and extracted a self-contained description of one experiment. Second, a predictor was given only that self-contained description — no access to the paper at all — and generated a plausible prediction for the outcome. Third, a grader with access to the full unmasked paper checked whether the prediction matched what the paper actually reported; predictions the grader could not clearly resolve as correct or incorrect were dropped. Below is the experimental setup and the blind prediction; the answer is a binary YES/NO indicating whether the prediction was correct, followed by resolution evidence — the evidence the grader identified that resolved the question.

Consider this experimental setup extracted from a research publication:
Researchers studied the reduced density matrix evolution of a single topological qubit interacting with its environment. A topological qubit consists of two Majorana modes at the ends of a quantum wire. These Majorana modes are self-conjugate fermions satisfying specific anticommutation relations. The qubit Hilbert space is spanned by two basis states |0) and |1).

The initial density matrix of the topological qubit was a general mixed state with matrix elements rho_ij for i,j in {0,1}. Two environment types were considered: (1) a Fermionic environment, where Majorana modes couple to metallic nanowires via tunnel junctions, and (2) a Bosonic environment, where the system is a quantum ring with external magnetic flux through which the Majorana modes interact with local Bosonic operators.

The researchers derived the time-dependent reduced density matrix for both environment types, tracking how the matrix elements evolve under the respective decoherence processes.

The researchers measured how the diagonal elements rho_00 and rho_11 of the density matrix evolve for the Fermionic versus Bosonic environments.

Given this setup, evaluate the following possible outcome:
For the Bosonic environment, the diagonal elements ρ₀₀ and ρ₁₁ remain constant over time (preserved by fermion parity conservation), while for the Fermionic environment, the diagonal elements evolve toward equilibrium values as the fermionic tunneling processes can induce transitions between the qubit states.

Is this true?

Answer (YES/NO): YES